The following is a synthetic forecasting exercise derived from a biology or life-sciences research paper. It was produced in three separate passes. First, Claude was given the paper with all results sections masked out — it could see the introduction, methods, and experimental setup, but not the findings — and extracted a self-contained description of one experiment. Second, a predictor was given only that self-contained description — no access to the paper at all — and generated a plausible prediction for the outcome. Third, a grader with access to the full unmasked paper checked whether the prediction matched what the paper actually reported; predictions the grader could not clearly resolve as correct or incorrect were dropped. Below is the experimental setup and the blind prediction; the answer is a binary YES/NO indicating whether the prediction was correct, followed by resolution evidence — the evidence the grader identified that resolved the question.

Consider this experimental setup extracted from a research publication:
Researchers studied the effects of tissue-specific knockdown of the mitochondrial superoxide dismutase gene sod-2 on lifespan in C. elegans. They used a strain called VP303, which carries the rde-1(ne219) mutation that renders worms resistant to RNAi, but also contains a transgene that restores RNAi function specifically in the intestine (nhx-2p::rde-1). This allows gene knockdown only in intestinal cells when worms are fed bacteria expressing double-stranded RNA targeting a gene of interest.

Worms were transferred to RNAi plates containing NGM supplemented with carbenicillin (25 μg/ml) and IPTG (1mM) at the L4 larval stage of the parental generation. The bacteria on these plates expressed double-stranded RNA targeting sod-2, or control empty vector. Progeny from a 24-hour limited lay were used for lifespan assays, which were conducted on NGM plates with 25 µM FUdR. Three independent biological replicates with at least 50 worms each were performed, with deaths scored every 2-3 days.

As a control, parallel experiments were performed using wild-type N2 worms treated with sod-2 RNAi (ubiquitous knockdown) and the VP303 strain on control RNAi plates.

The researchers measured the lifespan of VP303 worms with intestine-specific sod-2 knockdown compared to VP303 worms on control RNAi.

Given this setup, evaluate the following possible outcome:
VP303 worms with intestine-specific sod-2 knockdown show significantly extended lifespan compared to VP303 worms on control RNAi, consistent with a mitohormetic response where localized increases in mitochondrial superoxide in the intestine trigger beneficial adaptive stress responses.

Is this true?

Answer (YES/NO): YES